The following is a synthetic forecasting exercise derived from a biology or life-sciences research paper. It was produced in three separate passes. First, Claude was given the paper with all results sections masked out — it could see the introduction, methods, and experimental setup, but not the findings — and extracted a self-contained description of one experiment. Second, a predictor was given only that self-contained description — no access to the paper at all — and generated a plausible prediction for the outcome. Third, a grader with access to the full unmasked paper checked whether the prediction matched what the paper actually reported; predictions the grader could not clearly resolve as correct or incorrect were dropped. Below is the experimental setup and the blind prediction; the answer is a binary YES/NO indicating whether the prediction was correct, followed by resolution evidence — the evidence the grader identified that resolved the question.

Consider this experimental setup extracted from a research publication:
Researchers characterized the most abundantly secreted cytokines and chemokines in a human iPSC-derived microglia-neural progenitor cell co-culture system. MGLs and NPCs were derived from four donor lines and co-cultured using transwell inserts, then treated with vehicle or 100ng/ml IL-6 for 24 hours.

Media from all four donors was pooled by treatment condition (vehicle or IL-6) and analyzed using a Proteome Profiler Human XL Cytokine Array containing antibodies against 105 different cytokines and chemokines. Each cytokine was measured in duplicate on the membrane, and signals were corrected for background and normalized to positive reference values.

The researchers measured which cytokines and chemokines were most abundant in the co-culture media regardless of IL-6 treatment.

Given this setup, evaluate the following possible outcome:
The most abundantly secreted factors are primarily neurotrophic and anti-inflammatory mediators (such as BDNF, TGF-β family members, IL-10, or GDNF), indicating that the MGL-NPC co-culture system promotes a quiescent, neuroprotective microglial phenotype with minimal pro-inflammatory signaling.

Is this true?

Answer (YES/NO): NO